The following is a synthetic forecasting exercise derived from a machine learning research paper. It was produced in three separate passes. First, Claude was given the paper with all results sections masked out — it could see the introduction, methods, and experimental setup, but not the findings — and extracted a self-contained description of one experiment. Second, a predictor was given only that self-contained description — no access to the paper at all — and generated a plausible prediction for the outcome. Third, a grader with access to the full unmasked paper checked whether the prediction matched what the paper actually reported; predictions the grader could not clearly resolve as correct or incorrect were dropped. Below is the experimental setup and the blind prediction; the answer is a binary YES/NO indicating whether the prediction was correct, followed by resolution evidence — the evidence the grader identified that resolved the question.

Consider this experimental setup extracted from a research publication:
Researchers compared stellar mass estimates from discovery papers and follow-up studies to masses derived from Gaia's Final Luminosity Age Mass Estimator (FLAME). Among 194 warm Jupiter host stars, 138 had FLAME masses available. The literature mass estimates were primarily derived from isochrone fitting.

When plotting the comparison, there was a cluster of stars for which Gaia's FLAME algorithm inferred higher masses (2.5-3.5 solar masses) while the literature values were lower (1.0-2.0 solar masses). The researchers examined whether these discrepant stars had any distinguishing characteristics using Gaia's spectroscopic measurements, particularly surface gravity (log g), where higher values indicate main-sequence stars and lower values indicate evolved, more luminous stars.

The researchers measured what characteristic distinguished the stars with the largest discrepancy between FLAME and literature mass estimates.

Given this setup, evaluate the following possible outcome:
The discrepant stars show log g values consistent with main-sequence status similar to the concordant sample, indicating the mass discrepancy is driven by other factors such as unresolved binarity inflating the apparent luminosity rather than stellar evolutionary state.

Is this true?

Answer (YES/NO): NO